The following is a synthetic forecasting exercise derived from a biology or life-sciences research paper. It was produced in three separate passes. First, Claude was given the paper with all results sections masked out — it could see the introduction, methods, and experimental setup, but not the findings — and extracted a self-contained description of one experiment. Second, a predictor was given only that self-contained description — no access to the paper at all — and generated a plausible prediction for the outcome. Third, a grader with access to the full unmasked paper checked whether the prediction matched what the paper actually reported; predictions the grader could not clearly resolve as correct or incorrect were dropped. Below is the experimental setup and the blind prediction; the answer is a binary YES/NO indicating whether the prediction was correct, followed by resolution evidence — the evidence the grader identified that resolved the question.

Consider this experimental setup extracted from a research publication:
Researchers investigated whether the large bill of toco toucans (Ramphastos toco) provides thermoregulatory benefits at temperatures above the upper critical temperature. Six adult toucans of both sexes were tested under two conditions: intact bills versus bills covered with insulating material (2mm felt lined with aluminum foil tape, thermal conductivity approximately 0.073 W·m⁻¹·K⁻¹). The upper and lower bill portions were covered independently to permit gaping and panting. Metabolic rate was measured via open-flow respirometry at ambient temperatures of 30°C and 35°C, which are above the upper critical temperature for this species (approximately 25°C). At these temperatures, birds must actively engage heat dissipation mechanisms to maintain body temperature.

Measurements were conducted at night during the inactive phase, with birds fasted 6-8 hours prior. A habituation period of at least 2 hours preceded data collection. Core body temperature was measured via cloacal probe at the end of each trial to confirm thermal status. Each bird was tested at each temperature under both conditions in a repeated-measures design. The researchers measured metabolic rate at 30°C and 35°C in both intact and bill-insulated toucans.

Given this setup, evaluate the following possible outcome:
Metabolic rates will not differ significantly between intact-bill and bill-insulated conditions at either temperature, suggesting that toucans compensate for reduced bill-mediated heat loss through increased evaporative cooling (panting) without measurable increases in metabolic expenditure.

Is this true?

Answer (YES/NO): NO